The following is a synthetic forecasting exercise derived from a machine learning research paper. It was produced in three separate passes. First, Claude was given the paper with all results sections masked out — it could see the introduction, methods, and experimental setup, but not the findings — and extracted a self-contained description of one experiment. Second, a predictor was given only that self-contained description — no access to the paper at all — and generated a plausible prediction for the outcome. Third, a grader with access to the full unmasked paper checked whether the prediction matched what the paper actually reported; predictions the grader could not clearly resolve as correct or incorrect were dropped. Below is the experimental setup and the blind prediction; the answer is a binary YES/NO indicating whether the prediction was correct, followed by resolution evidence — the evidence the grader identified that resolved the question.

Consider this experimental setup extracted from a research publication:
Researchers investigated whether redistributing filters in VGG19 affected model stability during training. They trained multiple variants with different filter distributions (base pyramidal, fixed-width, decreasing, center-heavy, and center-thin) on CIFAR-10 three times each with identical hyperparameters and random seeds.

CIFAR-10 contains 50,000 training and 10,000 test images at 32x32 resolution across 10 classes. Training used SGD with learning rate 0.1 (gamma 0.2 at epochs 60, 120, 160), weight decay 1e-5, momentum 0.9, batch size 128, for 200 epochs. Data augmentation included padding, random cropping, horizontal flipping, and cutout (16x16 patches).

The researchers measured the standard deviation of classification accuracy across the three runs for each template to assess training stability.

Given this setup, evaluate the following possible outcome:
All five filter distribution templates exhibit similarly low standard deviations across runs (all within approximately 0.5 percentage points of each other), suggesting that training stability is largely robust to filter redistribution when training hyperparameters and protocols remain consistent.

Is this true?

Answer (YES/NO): YES